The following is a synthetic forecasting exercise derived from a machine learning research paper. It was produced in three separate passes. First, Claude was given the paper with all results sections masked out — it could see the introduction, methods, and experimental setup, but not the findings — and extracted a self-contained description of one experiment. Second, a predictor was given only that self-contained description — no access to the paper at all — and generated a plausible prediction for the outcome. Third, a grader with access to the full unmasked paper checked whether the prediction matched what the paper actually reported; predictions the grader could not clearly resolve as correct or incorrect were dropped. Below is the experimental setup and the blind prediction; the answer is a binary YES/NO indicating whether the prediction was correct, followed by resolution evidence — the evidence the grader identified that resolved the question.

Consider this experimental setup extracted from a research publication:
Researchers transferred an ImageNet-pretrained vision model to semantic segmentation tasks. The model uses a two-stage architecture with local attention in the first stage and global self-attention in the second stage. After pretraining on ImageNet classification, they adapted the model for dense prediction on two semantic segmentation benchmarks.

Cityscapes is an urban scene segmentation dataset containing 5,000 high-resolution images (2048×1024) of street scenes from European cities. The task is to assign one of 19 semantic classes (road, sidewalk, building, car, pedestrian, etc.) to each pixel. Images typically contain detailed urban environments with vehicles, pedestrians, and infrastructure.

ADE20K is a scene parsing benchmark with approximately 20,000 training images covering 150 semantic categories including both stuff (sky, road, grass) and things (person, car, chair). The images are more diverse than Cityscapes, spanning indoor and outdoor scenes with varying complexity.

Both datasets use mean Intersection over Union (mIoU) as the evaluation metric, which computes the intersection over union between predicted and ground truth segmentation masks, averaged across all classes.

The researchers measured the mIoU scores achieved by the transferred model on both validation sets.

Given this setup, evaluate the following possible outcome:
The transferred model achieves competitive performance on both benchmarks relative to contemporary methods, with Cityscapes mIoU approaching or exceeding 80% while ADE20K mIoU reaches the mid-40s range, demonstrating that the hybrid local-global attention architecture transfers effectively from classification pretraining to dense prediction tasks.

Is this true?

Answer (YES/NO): NO